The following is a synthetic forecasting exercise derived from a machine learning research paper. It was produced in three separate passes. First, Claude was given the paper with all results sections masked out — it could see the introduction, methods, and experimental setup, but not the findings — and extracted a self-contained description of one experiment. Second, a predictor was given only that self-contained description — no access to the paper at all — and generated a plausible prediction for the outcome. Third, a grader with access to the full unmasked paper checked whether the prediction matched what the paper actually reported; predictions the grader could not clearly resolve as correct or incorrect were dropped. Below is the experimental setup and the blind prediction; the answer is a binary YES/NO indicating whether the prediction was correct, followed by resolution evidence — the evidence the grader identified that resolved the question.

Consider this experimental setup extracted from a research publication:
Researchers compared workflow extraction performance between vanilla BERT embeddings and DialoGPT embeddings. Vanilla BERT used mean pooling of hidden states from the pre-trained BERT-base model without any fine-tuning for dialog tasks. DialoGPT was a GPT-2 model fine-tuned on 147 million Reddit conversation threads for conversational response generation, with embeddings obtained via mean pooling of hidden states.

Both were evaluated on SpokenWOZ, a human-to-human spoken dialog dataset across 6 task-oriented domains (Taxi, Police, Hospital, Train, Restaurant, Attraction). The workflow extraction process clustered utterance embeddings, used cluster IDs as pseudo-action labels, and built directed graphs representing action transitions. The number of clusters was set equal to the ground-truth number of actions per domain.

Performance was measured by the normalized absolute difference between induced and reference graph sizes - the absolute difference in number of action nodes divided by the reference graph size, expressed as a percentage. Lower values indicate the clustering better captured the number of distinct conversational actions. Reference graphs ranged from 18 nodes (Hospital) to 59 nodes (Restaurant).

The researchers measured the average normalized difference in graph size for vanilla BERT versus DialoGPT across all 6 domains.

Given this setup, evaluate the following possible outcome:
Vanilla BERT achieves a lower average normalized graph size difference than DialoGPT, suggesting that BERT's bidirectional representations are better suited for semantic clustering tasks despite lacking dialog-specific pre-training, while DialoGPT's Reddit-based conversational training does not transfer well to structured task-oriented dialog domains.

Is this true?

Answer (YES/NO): NO